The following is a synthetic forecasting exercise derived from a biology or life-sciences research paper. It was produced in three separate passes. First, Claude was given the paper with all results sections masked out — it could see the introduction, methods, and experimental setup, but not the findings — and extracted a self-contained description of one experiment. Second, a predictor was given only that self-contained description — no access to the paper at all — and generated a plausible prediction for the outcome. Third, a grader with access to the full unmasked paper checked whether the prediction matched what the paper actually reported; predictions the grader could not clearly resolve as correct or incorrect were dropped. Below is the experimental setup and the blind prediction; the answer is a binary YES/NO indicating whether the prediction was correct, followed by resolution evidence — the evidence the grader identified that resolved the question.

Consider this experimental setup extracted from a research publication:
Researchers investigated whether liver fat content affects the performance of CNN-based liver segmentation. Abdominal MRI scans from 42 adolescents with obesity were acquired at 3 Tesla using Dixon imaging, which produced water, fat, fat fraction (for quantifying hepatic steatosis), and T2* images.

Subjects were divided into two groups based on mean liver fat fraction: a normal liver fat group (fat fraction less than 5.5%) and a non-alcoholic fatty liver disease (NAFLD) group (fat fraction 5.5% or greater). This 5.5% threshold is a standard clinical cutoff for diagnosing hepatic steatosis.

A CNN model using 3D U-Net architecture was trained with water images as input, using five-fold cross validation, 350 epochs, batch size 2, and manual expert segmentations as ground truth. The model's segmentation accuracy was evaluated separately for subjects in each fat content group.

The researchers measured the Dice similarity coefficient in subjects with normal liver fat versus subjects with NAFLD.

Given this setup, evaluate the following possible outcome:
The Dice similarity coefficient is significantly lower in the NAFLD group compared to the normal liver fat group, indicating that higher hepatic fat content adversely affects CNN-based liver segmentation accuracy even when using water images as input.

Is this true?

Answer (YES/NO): NO